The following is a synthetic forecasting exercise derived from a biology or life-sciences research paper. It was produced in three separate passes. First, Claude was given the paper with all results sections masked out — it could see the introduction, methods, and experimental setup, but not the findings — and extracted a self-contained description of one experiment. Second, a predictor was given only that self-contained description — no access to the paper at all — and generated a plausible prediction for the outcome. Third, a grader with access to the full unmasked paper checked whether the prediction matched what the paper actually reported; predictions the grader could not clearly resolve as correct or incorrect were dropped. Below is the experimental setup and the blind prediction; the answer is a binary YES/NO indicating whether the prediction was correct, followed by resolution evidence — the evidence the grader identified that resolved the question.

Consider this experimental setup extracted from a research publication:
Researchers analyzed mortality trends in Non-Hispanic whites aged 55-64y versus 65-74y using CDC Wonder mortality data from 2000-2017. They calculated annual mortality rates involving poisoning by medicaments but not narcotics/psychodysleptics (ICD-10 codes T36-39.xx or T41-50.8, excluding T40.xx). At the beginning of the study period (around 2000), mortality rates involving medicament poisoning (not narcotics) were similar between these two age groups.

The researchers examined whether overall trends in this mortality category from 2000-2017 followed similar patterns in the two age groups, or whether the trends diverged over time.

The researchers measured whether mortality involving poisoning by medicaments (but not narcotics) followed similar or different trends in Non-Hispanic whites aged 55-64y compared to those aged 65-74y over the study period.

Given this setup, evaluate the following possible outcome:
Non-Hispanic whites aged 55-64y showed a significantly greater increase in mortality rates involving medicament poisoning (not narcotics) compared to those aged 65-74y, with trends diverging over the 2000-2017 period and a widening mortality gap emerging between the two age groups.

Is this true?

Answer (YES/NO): YES